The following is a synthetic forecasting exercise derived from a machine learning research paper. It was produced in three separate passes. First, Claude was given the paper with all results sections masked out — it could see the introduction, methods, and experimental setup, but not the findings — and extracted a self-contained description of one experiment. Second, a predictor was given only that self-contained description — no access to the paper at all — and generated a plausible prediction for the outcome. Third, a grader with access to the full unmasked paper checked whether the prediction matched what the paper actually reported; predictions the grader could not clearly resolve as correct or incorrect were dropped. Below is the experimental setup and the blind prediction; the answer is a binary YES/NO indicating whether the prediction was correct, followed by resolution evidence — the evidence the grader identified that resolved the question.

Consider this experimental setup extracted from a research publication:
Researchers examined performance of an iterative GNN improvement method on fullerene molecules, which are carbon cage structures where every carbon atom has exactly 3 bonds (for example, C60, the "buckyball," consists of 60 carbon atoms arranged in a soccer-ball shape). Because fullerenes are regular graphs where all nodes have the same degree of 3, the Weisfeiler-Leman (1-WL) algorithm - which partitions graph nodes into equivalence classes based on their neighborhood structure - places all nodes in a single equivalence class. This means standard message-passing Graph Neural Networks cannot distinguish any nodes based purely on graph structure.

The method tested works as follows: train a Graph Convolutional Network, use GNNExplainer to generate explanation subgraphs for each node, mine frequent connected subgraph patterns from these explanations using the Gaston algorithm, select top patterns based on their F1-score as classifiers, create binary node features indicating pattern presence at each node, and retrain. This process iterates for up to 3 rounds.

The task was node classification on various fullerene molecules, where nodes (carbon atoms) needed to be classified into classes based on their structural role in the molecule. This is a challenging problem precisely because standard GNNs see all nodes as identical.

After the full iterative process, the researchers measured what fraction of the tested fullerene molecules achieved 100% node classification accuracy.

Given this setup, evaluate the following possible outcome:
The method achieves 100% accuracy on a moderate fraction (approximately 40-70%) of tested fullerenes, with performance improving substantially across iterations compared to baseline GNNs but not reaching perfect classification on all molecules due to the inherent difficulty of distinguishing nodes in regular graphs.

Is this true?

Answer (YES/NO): NO